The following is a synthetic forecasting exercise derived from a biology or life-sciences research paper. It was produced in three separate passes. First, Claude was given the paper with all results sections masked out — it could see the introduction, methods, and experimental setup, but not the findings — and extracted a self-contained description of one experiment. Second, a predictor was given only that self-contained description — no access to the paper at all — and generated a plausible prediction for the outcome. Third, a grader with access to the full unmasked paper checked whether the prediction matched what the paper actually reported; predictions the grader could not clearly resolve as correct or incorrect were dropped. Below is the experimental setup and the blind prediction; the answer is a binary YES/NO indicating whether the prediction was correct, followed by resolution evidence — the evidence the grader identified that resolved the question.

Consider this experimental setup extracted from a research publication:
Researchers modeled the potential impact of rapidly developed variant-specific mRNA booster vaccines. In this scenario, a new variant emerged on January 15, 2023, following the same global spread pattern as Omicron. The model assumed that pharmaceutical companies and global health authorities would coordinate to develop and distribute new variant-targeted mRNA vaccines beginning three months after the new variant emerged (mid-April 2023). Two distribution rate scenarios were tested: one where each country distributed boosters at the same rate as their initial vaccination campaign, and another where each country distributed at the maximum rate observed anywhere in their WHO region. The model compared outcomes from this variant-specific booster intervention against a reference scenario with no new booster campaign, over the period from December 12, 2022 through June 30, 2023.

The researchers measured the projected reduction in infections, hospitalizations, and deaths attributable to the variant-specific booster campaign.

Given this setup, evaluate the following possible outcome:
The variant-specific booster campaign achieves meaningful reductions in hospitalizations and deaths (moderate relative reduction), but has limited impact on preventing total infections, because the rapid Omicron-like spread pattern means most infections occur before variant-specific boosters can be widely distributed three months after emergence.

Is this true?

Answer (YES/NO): NO